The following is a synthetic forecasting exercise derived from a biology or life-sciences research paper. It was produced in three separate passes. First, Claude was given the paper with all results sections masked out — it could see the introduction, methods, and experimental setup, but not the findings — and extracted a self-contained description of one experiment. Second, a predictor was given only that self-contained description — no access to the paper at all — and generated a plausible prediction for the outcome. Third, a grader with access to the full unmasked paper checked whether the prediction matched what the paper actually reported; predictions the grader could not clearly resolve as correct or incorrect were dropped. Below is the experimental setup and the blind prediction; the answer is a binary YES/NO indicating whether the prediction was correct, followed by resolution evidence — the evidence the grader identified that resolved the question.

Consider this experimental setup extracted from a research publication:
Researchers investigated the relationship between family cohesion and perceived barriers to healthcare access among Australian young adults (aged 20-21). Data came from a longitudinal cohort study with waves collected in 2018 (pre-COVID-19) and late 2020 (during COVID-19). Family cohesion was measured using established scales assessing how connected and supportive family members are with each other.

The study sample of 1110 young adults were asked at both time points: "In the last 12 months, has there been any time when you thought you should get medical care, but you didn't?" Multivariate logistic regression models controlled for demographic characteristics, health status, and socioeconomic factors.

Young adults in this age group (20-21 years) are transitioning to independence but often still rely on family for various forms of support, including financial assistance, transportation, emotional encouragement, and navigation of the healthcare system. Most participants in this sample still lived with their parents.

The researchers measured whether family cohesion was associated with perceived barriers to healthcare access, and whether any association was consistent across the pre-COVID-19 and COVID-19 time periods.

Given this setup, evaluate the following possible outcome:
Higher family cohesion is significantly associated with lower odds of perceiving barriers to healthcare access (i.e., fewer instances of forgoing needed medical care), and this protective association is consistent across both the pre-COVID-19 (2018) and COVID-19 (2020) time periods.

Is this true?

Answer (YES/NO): NO